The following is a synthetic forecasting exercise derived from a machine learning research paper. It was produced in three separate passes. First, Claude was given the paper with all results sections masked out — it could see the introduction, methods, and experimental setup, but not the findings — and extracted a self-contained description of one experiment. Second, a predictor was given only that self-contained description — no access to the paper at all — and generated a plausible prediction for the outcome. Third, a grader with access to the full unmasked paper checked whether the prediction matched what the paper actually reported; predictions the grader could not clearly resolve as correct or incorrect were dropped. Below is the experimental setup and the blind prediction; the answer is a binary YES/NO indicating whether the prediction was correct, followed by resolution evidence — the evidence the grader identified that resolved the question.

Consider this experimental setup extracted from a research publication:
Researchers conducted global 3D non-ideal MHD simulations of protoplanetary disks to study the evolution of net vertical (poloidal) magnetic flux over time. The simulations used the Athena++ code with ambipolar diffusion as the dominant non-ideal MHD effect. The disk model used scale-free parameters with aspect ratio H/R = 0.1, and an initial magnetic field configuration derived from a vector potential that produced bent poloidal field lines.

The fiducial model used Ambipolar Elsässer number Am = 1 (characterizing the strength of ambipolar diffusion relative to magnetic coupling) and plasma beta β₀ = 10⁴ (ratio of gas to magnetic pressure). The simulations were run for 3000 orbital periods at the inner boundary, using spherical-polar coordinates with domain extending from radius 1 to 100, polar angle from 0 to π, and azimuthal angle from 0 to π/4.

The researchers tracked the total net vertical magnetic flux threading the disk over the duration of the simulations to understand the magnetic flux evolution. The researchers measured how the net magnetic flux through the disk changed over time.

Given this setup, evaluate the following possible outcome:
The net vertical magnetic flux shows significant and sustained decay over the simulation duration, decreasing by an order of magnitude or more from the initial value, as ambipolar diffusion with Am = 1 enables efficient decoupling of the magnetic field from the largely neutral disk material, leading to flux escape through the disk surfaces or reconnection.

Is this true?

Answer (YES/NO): NO